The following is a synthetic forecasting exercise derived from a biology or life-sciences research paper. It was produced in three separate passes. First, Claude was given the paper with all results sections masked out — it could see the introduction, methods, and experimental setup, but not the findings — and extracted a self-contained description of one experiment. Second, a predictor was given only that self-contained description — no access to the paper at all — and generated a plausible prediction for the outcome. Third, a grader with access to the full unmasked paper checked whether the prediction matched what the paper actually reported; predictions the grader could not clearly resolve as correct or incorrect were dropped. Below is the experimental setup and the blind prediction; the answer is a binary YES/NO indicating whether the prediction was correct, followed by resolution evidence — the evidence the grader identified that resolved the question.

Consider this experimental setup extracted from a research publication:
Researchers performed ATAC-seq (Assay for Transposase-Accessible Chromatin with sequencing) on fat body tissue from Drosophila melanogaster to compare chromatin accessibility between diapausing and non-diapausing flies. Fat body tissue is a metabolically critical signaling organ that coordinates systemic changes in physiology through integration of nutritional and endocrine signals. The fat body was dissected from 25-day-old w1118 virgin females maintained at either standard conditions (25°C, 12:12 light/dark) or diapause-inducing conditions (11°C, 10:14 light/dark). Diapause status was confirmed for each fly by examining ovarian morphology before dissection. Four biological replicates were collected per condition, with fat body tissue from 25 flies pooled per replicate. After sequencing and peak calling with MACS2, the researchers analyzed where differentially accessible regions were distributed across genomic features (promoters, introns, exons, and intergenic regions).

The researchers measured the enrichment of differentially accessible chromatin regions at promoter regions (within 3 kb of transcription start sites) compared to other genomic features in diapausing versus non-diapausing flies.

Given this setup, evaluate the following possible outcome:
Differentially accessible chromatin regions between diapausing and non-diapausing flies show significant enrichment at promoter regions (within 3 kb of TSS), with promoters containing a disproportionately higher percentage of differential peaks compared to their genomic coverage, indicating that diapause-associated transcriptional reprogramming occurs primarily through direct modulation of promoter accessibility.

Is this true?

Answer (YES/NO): YES